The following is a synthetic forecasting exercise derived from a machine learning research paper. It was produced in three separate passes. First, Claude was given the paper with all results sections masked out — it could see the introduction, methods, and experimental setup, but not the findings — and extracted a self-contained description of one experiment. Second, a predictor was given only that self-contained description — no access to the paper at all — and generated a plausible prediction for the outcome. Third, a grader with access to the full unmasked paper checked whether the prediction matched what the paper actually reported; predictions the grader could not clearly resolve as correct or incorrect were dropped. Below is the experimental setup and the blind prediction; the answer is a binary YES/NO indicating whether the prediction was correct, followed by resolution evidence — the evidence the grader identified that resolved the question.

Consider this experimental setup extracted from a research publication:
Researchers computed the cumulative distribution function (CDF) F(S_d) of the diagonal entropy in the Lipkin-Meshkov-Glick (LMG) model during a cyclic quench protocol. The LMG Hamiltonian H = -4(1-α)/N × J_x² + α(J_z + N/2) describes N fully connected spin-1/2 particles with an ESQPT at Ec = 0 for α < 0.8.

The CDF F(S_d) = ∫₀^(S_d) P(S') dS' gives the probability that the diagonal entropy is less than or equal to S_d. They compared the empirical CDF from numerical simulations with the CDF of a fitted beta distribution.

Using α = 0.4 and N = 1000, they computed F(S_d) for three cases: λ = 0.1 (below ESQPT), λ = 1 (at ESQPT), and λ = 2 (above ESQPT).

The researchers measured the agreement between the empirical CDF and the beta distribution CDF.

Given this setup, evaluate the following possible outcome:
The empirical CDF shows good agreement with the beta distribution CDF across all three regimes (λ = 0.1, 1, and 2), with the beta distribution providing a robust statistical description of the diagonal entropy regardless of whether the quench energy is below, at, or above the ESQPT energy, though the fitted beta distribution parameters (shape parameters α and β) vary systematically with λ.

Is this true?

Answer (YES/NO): NO